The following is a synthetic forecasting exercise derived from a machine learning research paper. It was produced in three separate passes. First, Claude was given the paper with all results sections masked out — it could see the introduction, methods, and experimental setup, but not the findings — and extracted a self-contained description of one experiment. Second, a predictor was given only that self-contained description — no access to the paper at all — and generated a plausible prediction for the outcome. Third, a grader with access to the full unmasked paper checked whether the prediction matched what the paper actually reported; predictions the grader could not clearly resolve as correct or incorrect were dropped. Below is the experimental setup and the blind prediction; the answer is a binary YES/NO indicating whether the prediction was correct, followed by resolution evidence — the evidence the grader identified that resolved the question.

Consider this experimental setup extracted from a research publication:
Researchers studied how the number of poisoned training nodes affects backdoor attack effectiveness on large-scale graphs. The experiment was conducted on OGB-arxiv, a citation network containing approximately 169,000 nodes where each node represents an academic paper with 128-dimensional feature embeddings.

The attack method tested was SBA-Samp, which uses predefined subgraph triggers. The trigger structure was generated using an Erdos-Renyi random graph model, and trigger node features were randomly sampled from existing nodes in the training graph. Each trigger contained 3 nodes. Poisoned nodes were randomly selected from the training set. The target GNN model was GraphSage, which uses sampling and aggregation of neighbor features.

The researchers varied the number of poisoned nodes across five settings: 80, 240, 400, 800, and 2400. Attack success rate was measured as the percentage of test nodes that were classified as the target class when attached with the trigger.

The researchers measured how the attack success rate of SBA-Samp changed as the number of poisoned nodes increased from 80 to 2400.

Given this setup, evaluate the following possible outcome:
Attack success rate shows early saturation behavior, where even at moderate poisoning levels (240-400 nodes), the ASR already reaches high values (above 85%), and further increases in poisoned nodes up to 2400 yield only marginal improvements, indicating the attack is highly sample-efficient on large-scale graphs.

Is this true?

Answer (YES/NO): NO